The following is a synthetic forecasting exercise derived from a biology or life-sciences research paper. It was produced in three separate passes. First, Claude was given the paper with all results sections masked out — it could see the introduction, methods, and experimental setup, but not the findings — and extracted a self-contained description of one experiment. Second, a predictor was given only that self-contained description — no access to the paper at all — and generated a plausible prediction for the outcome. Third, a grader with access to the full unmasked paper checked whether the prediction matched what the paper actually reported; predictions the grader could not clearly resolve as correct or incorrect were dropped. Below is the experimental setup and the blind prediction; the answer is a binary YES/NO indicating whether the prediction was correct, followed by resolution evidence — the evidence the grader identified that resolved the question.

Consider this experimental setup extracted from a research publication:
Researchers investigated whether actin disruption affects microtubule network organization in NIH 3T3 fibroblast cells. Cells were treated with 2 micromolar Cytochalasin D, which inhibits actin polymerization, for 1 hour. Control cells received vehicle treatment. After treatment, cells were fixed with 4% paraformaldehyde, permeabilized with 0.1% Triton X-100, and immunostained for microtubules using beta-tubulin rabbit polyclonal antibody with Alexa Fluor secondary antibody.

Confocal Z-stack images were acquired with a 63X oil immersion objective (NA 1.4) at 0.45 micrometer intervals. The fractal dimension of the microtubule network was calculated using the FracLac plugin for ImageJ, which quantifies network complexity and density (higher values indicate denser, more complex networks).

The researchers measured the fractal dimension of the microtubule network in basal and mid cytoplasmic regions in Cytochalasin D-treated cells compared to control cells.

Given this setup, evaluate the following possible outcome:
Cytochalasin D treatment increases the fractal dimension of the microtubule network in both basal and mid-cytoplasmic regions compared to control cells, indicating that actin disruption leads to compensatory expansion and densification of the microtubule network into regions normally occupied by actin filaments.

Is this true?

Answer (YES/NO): NO